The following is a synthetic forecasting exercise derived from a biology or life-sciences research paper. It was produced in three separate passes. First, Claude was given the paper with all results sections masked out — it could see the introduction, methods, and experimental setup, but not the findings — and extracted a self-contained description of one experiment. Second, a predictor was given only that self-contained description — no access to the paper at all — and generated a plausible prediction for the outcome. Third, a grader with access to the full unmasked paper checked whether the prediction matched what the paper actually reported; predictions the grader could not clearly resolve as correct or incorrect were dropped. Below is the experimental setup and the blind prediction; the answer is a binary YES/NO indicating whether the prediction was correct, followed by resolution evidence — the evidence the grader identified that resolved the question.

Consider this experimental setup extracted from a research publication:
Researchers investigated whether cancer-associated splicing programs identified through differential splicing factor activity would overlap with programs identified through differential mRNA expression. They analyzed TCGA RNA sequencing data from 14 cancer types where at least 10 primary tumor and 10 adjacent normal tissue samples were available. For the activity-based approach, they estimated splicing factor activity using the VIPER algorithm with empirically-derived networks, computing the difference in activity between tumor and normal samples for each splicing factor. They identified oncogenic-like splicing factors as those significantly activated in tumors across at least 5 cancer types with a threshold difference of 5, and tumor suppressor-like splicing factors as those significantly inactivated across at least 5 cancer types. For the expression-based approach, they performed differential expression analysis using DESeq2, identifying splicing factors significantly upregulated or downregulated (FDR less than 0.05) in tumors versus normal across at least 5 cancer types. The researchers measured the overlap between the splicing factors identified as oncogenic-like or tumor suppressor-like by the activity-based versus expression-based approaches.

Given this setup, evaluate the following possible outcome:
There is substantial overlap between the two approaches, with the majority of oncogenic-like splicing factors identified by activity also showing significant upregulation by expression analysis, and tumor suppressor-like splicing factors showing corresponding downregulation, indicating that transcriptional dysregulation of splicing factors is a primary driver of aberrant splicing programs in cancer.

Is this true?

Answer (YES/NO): NO